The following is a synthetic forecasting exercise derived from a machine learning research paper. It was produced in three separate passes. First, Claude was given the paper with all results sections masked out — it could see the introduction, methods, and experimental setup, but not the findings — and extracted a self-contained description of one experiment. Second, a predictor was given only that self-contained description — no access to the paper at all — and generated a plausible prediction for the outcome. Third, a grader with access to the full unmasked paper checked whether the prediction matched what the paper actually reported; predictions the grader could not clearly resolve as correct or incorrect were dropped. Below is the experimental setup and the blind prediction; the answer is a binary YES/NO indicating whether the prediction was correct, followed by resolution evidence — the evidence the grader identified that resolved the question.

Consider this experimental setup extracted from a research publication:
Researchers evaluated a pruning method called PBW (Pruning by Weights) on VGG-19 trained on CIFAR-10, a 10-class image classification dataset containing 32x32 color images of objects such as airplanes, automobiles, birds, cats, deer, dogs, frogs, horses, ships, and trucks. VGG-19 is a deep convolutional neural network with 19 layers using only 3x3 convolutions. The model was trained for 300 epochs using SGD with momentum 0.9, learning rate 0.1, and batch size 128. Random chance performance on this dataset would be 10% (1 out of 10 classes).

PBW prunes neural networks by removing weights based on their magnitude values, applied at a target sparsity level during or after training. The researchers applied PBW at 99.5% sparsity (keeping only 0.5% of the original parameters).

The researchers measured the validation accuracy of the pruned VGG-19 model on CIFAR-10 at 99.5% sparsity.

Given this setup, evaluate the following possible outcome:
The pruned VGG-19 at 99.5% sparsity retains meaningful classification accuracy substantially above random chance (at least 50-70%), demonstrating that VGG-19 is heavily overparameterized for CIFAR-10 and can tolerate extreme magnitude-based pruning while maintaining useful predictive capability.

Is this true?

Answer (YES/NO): NO